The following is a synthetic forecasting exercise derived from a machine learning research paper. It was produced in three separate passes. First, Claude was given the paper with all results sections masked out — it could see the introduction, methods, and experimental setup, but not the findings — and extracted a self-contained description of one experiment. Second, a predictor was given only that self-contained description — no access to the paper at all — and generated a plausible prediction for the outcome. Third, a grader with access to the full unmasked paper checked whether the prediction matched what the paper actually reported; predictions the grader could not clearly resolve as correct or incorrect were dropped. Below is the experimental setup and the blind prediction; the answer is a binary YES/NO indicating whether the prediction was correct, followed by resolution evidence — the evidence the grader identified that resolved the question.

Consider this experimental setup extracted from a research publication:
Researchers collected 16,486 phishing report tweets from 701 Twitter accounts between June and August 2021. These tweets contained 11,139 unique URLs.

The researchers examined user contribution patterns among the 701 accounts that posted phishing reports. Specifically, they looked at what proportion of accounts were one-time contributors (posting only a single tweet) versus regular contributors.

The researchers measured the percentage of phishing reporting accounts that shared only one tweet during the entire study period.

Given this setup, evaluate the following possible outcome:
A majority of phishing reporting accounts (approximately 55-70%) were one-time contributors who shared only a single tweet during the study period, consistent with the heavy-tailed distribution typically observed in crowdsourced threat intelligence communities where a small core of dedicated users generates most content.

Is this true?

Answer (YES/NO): YES